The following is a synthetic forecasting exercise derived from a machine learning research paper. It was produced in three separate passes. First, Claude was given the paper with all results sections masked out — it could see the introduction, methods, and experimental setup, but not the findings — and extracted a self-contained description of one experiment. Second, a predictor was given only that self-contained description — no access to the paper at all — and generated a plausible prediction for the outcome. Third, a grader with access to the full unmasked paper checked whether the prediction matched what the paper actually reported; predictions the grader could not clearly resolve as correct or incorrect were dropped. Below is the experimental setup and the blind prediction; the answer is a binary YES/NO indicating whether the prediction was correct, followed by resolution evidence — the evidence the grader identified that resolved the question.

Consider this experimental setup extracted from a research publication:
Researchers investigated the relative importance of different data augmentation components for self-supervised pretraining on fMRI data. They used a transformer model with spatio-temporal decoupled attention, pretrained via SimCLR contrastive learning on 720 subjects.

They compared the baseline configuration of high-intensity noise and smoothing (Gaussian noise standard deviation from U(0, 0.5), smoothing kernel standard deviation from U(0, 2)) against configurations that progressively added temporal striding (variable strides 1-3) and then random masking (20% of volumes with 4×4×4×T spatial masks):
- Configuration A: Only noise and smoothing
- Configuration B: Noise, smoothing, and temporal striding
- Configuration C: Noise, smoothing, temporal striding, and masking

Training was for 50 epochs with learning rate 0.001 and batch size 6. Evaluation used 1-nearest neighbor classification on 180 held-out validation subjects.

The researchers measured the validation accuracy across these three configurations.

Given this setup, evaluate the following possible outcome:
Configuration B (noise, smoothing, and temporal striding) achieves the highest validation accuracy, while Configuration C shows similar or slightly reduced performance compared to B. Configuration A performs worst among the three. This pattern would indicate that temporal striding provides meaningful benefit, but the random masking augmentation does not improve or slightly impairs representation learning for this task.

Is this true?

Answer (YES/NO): NO